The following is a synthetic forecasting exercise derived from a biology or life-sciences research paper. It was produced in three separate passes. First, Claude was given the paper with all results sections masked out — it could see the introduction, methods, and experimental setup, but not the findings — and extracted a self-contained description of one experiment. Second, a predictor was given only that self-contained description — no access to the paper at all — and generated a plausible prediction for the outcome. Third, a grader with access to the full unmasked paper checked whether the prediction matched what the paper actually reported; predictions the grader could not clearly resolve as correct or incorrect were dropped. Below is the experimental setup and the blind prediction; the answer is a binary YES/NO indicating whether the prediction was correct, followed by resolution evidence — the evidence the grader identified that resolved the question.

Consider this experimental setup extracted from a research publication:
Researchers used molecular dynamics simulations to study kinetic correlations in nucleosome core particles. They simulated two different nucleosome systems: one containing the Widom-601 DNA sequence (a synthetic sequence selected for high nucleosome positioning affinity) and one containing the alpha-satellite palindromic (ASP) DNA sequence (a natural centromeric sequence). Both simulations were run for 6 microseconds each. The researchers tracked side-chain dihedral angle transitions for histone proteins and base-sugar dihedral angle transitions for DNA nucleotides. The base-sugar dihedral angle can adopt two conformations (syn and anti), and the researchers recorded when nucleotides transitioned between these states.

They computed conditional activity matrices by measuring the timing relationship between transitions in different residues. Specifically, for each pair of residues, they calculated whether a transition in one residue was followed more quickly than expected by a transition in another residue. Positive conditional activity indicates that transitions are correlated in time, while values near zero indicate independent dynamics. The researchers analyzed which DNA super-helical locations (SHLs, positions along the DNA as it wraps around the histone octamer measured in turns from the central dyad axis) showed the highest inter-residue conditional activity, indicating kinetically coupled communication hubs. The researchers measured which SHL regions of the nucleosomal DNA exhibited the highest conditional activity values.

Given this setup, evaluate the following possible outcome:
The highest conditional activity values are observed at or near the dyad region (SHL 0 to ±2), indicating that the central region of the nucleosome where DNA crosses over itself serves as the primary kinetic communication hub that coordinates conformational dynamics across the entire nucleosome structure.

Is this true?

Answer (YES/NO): NO